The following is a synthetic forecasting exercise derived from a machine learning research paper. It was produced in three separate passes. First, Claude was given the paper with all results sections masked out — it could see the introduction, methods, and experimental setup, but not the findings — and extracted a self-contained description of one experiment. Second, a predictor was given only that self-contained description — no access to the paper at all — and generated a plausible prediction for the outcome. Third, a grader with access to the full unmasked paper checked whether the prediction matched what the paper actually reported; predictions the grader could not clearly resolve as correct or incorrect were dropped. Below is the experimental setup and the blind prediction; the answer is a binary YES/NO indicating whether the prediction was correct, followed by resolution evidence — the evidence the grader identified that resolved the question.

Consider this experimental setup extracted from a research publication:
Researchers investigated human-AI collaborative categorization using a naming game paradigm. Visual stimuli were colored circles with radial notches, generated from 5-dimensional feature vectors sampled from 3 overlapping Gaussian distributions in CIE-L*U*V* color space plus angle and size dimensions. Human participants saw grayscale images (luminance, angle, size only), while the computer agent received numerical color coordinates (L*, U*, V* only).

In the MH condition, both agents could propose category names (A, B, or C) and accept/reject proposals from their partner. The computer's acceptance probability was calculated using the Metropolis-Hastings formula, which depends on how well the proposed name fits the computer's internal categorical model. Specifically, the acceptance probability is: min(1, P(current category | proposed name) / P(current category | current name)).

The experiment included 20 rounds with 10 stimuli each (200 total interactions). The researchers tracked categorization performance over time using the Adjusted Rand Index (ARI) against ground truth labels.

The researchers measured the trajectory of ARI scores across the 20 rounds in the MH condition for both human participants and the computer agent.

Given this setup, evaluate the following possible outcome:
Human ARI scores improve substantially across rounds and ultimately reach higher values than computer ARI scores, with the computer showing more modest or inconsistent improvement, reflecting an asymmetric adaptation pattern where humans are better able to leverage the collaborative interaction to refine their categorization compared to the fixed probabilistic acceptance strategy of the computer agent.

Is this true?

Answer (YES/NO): NO